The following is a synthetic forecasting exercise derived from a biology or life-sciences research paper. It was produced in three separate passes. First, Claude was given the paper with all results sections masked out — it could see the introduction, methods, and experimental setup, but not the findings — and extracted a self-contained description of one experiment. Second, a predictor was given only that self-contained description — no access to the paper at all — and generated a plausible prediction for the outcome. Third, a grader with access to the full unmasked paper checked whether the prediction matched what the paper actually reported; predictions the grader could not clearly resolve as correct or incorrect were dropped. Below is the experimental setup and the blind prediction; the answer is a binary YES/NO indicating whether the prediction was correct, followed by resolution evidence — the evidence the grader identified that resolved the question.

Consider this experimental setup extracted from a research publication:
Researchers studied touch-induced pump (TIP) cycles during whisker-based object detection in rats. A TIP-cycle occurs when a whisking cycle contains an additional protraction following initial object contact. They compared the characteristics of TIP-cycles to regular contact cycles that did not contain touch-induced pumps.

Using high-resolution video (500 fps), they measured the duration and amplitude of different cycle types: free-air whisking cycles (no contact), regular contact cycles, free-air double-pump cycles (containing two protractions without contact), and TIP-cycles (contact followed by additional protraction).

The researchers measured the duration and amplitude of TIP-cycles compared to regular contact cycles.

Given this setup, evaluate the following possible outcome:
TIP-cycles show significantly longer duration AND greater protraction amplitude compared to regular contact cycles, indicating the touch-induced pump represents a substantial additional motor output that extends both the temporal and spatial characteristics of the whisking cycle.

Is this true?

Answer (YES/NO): NO